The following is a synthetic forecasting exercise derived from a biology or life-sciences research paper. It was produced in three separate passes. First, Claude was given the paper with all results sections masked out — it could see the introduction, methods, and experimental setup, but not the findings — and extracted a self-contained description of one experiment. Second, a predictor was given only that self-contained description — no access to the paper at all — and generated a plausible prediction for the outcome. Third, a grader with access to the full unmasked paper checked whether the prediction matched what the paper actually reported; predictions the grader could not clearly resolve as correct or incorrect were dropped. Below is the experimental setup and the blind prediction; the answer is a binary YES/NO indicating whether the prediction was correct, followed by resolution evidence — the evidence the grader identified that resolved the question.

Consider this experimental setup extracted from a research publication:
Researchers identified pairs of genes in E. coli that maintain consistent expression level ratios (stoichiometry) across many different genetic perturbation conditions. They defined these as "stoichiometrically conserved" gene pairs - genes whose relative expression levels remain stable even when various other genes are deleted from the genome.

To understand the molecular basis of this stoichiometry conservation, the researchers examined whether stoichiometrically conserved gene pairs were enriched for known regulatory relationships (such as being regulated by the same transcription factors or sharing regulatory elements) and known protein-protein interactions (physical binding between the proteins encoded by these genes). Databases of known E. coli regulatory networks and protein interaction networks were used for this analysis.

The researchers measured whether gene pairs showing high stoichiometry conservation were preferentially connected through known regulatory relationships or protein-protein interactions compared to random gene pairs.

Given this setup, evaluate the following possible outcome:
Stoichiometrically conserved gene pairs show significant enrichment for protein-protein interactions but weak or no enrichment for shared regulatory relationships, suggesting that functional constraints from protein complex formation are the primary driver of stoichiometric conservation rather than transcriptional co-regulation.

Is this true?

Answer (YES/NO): NO